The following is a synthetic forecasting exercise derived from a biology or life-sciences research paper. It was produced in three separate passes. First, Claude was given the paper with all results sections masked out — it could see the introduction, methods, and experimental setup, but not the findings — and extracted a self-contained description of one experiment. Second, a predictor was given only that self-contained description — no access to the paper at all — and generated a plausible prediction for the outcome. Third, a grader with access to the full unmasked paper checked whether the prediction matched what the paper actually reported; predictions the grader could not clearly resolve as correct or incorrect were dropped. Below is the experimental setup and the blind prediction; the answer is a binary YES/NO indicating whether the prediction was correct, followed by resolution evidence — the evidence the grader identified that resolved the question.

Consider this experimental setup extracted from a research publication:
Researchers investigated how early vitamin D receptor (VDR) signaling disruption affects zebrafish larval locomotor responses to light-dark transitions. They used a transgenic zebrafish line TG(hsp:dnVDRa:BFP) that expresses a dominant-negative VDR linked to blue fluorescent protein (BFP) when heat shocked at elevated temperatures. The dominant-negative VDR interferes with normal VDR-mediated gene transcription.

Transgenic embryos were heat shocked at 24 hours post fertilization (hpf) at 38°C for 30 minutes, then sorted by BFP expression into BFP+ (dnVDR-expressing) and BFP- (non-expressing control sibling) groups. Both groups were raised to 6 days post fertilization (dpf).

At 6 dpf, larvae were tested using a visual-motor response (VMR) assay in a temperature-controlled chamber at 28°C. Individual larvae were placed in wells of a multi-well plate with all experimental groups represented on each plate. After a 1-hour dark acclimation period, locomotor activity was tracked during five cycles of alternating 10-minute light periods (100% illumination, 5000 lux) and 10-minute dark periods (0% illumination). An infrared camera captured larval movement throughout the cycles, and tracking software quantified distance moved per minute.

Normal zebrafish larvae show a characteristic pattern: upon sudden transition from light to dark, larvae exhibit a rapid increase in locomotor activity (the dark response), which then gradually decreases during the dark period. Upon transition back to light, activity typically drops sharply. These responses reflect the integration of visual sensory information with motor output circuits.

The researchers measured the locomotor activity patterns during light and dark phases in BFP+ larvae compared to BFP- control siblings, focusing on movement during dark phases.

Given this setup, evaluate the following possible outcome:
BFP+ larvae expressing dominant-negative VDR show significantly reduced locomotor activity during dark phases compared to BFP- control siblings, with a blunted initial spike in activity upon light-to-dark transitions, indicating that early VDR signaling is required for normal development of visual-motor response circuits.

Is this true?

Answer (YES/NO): YES